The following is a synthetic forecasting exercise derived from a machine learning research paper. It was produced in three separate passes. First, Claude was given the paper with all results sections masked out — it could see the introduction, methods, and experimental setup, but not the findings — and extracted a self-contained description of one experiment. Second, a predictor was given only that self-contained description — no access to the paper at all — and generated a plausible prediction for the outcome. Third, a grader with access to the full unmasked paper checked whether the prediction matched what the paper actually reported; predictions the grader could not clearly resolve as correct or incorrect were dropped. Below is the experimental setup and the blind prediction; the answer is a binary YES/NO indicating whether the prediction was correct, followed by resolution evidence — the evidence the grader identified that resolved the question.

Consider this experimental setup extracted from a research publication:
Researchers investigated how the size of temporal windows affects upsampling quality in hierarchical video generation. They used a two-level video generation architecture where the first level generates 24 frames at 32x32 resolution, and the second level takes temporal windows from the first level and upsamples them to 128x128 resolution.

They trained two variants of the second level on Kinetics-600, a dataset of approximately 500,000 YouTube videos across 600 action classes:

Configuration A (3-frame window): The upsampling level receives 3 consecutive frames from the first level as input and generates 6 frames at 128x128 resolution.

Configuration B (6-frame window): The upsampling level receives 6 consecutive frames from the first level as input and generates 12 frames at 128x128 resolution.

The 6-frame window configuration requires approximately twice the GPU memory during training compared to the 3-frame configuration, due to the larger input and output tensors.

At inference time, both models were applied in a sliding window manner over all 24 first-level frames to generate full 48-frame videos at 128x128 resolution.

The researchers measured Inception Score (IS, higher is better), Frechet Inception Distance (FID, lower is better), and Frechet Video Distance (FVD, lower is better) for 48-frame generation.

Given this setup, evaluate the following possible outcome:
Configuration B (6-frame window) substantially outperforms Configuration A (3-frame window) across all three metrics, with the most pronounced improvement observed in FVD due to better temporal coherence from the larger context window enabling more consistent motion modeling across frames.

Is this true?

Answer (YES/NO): NO